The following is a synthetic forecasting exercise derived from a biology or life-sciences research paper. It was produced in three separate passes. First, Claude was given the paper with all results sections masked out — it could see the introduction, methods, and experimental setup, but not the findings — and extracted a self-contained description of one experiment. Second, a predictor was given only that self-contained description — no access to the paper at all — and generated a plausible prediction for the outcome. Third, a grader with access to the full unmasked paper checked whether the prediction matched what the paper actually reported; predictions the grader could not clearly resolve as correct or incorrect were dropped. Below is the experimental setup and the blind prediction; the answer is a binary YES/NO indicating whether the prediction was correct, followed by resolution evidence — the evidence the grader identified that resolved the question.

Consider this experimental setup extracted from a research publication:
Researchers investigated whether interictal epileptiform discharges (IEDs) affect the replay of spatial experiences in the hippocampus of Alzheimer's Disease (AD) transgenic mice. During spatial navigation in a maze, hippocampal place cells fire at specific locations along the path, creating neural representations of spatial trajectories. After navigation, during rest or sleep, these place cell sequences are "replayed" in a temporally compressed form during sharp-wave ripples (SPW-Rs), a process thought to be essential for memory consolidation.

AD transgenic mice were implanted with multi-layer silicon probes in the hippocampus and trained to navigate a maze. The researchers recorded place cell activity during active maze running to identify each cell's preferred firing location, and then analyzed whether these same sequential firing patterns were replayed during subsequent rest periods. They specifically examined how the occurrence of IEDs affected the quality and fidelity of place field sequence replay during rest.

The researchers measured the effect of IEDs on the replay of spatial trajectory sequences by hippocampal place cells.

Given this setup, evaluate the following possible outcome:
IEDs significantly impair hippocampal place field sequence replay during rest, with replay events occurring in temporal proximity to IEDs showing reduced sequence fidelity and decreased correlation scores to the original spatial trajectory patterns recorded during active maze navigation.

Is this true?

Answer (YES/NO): NO